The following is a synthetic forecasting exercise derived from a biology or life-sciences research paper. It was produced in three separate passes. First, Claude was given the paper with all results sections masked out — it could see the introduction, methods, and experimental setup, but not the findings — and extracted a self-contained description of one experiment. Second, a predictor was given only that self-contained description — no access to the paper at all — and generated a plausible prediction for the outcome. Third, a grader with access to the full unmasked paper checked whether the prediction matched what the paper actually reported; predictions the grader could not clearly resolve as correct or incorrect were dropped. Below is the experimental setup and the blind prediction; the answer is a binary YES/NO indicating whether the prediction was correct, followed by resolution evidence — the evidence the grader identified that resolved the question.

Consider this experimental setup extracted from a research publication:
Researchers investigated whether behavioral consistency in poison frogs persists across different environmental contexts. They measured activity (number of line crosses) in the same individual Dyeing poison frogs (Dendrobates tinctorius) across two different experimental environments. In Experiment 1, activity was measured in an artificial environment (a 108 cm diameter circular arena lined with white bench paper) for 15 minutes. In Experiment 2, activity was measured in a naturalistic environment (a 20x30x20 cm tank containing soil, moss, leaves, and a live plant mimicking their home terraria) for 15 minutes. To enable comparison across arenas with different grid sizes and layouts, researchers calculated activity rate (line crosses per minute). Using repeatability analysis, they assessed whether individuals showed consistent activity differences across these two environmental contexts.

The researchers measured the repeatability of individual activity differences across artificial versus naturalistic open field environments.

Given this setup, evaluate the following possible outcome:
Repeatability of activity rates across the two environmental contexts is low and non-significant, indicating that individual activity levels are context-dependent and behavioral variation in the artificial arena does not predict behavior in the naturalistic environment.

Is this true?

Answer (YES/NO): YES